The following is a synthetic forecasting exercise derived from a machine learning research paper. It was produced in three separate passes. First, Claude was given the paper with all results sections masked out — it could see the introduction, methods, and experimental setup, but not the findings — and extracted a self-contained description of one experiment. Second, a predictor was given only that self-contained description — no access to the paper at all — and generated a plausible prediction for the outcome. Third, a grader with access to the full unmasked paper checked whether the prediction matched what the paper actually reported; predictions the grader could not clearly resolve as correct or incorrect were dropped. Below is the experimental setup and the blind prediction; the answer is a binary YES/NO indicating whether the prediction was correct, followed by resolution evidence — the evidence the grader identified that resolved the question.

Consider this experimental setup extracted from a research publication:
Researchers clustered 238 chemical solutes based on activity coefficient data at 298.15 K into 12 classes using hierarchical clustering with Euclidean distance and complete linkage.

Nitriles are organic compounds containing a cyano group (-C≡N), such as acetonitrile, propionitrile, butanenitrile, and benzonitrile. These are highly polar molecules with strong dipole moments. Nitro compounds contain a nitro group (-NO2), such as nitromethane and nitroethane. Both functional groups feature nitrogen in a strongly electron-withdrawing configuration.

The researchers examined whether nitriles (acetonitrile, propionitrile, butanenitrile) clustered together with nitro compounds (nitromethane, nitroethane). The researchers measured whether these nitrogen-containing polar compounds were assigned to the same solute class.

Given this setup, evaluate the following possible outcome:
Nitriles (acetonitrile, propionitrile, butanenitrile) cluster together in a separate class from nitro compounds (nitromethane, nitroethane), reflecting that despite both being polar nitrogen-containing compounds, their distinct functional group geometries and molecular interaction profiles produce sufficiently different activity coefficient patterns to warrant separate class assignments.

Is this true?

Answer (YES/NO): NO